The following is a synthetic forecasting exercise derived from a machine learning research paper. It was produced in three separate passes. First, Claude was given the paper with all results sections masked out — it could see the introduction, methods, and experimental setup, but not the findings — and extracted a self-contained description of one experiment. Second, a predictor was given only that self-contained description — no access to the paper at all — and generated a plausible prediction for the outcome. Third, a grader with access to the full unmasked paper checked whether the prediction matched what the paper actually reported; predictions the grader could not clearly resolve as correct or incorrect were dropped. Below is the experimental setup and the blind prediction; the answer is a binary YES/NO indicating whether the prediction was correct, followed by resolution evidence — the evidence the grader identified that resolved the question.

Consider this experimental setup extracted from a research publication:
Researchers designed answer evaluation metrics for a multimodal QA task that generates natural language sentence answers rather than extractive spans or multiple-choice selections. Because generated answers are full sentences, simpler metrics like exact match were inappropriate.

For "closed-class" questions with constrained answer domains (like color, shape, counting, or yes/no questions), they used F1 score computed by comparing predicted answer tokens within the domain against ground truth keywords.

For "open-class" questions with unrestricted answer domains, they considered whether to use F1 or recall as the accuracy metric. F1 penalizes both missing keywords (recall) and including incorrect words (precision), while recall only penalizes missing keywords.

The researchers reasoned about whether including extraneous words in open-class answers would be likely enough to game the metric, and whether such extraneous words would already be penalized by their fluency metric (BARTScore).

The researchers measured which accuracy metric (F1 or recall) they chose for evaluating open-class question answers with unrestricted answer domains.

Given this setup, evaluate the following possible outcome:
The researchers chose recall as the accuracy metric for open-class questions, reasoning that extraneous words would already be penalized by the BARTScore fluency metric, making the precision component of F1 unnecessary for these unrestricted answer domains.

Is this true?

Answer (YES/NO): YES